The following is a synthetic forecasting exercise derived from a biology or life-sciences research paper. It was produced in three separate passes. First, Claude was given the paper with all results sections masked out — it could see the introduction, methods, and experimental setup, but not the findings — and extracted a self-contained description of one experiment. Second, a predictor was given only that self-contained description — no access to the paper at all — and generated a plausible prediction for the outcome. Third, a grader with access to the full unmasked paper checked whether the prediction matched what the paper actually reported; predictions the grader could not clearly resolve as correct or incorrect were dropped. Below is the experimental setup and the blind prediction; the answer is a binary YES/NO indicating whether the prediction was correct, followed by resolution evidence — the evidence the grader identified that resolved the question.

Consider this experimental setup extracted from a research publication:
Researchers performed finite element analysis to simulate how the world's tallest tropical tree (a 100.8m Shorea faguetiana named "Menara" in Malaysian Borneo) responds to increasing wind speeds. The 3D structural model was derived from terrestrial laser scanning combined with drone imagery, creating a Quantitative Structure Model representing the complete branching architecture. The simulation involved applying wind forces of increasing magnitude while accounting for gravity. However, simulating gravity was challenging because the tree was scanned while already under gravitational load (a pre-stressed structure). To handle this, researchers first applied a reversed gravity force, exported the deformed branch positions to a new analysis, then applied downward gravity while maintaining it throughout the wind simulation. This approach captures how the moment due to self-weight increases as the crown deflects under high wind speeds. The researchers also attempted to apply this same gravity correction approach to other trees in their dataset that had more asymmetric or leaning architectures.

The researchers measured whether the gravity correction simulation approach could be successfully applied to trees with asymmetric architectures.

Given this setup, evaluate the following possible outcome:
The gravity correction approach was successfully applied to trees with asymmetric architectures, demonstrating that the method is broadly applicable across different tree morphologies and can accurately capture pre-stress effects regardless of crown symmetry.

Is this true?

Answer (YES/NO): NO